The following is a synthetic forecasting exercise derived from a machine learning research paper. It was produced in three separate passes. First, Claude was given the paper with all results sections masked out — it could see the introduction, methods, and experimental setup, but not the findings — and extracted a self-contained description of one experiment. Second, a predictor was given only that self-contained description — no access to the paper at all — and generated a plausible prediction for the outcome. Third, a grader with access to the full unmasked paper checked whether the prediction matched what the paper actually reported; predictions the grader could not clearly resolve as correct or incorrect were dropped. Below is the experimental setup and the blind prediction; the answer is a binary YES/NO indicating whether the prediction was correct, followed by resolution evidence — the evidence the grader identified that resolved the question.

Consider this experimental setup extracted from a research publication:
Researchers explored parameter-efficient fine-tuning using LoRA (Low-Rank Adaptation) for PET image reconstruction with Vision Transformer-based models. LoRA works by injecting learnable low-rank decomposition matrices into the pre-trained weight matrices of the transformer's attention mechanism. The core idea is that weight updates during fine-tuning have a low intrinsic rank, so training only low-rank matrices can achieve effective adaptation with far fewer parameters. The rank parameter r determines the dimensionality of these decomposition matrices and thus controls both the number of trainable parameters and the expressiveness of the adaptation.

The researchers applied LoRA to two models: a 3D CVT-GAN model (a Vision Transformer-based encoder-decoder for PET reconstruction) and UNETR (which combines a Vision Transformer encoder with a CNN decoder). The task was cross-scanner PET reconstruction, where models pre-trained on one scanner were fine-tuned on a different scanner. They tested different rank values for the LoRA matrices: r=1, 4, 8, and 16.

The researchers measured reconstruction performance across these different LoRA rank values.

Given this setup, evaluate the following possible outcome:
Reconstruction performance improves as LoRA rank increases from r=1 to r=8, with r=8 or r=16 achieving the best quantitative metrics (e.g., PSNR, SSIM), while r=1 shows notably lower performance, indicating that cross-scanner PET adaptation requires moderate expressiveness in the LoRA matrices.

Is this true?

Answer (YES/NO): NO